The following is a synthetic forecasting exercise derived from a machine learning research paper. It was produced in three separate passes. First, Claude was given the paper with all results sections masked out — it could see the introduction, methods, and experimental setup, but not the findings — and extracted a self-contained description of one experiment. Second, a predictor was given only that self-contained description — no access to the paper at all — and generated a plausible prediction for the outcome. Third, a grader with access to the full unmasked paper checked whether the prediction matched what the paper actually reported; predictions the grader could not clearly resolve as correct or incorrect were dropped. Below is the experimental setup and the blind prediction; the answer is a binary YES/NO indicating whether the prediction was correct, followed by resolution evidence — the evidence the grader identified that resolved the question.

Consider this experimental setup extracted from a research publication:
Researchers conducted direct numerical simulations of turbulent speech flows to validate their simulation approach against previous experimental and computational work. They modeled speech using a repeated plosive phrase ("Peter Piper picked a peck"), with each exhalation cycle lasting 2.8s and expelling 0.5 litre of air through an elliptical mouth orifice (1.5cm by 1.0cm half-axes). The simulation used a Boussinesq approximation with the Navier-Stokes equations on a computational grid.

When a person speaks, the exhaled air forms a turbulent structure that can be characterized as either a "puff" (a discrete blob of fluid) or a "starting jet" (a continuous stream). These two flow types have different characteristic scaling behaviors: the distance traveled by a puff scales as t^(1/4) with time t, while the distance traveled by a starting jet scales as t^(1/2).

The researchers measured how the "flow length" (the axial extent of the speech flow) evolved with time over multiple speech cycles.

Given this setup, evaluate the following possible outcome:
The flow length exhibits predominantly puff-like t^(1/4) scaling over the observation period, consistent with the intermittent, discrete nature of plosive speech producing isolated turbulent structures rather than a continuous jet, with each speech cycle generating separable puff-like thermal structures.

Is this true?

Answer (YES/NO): NO